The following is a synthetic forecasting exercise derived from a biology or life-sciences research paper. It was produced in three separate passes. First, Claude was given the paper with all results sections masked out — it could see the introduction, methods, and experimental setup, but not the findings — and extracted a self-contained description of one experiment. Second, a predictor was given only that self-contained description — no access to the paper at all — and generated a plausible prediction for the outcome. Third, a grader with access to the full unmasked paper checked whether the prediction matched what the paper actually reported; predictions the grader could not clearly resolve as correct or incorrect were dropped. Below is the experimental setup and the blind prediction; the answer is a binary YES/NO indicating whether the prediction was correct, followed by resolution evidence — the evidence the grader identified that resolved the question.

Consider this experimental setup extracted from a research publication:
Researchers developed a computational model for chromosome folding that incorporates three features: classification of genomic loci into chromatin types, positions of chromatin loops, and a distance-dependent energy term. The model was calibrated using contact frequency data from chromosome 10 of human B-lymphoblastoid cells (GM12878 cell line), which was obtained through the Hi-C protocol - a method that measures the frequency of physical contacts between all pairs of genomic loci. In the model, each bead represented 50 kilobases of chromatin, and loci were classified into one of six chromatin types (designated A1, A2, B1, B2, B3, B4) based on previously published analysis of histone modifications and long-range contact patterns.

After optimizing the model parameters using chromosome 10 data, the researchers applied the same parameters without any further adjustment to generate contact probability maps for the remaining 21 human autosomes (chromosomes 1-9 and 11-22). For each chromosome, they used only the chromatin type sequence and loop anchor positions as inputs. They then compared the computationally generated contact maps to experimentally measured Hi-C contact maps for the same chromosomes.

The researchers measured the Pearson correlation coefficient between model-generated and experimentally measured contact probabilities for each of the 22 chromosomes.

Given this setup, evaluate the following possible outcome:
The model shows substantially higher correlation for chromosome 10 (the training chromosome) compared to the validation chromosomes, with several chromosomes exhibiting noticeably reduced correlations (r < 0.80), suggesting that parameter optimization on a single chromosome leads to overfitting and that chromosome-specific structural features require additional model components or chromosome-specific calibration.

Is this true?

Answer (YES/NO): NO